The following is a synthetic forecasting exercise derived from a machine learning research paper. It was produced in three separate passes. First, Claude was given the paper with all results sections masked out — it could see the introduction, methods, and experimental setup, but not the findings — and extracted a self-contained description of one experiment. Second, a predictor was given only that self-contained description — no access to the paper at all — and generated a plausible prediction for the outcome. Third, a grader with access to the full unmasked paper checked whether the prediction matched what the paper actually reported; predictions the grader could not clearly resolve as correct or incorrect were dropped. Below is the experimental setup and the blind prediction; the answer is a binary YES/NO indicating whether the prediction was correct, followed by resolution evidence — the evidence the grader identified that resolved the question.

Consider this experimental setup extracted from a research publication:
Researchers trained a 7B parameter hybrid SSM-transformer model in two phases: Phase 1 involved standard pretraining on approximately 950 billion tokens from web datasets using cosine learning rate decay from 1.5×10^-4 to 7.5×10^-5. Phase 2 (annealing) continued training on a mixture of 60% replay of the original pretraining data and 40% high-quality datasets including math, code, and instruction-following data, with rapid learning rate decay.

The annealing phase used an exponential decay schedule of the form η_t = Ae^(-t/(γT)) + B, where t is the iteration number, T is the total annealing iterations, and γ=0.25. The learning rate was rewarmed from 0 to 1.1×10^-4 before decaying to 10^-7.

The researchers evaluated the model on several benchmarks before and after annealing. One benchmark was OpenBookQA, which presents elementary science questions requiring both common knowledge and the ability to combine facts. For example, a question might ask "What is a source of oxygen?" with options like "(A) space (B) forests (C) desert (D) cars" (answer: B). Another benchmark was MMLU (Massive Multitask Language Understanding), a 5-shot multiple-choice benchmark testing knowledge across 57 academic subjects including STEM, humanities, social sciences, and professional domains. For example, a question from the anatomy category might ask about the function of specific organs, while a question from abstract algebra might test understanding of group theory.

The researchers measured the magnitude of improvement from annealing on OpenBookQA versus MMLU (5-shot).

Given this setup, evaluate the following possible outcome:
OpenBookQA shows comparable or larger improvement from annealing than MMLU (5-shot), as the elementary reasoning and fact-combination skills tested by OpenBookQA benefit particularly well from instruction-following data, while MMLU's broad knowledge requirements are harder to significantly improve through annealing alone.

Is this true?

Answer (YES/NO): NO